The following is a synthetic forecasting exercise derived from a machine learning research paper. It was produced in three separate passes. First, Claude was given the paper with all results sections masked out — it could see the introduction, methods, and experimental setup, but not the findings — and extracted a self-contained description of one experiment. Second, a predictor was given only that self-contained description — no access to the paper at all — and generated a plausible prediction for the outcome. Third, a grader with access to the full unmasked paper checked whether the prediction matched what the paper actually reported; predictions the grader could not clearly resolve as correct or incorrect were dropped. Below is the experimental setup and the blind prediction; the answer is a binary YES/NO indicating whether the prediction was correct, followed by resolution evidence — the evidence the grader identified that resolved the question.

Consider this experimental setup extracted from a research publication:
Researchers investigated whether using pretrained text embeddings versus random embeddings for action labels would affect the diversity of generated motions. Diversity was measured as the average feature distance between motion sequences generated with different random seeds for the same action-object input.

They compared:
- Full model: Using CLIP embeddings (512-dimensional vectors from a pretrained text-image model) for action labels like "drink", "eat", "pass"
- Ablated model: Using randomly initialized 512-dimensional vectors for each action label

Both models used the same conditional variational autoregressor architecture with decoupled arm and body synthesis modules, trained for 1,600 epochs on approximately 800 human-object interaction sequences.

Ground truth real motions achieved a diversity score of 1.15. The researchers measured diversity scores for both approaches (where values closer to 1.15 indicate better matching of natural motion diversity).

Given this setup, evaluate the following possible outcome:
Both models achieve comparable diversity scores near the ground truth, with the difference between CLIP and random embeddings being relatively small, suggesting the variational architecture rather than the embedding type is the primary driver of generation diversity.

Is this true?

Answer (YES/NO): NO